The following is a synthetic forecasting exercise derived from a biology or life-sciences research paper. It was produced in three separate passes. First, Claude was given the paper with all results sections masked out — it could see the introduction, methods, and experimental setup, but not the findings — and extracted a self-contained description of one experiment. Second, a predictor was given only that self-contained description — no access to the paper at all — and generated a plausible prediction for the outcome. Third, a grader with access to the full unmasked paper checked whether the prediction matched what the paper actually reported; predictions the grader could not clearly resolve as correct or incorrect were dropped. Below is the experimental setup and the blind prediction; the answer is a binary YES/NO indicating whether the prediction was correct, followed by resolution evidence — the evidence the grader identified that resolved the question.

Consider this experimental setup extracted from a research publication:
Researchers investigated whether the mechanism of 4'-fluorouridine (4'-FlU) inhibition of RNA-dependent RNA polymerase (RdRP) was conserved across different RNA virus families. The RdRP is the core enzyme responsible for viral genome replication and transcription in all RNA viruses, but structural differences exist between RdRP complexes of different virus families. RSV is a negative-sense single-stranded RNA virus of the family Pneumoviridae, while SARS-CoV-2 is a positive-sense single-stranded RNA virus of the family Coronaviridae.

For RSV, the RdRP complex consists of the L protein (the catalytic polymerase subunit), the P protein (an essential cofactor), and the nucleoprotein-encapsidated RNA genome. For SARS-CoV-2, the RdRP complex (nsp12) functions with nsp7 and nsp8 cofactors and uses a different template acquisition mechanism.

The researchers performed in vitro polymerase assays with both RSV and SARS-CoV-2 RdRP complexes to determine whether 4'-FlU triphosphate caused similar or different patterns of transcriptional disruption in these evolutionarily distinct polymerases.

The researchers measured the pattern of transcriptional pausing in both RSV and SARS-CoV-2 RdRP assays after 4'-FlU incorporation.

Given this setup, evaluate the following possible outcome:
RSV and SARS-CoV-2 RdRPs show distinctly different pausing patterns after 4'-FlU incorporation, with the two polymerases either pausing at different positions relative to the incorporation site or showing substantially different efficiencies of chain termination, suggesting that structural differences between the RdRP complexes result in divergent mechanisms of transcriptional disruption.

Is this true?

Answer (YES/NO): YES